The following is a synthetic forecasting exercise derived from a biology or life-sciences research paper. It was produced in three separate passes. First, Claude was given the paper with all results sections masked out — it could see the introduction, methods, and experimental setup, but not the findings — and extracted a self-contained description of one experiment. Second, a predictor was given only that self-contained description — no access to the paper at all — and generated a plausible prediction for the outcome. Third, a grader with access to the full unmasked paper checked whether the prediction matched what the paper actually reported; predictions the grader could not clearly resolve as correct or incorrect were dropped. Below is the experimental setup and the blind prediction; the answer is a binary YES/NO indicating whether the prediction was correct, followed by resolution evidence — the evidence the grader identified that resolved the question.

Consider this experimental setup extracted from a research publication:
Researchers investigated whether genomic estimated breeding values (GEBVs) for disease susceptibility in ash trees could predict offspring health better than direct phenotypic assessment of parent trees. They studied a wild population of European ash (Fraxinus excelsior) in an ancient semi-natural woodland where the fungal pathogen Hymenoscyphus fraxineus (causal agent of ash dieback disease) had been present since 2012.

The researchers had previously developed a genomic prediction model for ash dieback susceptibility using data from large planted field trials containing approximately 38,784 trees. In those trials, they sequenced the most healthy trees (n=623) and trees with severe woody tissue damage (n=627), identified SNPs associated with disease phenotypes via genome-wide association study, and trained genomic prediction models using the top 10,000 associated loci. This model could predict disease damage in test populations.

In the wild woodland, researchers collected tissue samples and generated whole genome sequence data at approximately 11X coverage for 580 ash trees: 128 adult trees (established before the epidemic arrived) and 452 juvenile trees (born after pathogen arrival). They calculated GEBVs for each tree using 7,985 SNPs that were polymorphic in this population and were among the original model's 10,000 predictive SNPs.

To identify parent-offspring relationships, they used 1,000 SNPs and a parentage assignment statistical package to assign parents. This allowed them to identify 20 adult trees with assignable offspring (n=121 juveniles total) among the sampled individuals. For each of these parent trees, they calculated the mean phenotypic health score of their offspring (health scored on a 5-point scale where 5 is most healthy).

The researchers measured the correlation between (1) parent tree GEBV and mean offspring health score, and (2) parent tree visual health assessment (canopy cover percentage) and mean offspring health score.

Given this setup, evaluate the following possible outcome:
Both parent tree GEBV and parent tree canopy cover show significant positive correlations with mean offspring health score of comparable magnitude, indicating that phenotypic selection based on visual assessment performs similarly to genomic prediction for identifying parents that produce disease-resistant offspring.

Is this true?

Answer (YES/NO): NO